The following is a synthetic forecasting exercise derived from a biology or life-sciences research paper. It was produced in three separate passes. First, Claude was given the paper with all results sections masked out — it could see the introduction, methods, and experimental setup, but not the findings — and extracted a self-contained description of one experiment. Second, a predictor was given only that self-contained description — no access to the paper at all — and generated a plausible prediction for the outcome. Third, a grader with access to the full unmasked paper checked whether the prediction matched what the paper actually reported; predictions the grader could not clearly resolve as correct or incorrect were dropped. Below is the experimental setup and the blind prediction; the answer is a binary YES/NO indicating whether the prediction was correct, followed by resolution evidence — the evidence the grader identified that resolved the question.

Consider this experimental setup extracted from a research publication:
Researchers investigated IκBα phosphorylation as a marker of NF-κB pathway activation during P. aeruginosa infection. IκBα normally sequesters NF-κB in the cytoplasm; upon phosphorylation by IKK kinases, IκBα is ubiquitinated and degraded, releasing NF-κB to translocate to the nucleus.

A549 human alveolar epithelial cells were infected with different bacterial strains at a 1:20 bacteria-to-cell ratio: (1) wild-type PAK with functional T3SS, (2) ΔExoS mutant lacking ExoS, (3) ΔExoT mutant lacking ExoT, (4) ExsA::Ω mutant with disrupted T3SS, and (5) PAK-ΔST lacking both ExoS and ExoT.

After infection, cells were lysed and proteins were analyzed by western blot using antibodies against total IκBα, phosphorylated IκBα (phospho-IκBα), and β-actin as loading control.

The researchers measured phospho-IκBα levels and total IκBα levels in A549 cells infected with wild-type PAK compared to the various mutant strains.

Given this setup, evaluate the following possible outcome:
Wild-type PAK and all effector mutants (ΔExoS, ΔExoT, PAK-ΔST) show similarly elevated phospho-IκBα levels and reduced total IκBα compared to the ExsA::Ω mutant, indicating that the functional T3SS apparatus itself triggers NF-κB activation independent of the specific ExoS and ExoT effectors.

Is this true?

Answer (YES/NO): NO